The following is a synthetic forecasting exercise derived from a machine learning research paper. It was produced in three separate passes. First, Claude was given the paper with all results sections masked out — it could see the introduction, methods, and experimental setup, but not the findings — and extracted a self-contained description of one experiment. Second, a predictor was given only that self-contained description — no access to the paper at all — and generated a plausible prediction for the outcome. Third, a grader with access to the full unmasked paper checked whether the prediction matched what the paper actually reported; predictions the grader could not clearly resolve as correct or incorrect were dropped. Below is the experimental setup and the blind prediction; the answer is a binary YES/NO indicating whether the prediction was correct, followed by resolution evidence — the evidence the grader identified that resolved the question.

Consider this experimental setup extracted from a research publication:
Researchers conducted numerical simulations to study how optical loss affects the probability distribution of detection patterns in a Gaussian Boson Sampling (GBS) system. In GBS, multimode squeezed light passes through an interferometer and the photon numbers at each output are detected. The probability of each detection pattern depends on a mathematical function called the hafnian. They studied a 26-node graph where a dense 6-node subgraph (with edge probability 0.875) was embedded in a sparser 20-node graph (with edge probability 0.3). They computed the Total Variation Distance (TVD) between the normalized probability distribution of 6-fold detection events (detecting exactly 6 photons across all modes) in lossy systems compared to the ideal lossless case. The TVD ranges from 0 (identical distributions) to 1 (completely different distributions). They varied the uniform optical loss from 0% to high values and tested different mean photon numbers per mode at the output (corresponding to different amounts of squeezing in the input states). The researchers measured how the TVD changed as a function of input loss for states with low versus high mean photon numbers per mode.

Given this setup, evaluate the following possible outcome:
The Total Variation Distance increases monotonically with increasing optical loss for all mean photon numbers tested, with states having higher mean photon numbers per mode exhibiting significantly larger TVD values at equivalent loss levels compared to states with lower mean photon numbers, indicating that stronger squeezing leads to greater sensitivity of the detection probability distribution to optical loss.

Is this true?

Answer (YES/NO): YES